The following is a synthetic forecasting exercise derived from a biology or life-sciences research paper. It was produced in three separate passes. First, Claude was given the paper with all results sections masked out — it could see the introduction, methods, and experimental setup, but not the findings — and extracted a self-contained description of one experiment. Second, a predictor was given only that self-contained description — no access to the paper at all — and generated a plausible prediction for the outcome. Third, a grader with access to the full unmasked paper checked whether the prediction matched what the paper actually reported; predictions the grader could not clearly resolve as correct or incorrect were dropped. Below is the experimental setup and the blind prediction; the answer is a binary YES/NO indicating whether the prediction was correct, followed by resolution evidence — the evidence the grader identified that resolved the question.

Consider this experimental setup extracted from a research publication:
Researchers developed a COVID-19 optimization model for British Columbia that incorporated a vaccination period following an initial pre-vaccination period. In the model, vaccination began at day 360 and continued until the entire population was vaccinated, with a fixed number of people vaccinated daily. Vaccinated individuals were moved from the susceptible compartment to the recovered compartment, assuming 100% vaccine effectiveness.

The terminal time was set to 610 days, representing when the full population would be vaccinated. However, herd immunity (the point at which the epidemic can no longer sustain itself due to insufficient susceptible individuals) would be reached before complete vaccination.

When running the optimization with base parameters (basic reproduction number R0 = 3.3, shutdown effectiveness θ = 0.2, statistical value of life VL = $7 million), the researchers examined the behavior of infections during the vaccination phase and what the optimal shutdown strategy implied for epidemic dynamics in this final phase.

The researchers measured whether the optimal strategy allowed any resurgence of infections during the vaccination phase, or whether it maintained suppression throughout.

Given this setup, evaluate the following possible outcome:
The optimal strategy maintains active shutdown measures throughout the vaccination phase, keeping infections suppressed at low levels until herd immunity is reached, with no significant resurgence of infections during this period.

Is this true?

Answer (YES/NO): NO